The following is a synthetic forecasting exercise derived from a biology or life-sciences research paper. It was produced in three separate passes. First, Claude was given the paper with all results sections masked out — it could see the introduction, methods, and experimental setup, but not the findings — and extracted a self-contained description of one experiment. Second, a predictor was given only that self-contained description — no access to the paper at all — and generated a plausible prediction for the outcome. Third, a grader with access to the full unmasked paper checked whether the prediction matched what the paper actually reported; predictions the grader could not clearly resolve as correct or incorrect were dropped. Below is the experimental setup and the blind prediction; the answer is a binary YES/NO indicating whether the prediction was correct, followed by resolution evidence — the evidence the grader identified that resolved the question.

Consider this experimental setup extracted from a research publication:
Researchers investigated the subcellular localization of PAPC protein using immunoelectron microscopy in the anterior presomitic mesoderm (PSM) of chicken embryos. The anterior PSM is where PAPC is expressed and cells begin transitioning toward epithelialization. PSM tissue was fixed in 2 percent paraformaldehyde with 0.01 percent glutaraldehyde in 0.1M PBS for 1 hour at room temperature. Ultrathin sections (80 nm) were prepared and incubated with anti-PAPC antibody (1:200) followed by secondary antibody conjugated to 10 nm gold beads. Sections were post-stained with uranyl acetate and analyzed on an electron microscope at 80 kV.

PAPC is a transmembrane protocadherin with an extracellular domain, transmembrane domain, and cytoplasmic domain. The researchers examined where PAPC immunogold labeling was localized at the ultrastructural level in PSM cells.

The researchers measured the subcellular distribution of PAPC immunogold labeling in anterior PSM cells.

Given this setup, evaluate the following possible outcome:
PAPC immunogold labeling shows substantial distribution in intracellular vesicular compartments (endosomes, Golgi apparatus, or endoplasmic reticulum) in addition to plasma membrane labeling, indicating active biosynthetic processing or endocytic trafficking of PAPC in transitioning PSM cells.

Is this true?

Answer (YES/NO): YES